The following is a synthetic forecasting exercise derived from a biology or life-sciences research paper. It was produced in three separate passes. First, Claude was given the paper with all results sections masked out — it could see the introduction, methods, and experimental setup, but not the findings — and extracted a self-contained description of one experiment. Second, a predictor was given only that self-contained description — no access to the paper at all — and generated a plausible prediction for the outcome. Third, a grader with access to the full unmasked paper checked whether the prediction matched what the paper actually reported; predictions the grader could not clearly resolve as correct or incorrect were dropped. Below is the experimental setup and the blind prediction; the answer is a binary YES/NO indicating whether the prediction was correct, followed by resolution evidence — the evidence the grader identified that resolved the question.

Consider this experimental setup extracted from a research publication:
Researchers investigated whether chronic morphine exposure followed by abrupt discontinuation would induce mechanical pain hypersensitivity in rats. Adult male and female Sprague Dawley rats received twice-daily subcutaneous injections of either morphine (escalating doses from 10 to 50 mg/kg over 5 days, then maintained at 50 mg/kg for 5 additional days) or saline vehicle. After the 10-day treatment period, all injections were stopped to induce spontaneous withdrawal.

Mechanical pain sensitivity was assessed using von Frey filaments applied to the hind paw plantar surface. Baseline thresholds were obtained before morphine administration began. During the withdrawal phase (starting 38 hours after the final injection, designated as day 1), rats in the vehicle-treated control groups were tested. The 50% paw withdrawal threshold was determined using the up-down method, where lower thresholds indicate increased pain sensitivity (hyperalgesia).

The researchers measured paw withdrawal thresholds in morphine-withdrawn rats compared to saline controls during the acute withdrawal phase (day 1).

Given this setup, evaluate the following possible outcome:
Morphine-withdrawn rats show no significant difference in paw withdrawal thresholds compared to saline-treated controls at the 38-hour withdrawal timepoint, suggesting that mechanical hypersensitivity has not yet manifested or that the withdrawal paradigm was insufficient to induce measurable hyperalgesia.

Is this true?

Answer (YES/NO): NO